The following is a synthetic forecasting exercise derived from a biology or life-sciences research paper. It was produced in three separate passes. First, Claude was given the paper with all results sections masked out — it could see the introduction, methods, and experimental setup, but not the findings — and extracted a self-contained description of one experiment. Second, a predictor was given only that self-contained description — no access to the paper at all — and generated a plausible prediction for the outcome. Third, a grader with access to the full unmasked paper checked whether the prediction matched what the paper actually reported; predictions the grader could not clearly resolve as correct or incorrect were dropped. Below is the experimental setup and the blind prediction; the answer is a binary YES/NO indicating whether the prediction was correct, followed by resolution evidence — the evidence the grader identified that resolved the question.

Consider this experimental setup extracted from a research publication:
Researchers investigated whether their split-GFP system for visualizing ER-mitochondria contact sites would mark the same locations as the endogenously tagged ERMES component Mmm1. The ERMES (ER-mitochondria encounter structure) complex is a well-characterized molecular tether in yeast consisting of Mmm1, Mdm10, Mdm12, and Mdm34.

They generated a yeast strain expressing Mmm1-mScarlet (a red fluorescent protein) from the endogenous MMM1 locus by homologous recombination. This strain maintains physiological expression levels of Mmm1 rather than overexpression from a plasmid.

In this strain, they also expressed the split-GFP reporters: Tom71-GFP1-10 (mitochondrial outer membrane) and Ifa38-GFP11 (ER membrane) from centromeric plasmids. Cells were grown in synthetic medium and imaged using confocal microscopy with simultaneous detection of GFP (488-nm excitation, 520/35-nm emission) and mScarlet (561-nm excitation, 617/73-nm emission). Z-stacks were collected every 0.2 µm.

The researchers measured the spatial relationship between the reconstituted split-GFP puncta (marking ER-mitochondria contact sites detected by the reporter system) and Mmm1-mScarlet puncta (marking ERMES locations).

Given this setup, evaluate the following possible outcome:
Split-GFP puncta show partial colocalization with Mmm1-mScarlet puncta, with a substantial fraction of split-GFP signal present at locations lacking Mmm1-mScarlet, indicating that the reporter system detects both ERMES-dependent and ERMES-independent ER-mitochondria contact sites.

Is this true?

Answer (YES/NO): NO